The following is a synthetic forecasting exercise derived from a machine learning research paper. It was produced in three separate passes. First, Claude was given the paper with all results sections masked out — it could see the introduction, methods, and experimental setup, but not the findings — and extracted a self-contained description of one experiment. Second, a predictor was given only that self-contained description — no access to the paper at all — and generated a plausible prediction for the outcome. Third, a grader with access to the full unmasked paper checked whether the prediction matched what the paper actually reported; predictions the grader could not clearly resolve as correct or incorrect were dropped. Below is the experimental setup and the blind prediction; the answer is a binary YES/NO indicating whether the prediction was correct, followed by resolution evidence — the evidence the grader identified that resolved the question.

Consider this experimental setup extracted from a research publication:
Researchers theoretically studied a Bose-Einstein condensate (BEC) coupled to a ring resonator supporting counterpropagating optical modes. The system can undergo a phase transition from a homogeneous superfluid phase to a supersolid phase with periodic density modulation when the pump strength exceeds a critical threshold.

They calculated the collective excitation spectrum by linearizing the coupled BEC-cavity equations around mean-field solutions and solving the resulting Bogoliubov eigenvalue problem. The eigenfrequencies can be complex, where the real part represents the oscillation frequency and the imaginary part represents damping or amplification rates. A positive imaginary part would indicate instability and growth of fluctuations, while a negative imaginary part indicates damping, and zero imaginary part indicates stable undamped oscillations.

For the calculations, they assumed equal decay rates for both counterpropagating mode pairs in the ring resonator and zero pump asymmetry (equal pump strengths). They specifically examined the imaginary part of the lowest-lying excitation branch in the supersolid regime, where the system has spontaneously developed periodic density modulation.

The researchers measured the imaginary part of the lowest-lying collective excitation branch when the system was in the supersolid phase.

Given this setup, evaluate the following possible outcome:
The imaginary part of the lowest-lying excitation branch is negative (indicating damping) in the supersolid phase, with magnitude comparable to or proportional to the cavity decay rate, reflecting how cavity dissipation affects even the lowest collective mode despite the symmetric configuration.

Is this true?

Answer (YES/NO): NO